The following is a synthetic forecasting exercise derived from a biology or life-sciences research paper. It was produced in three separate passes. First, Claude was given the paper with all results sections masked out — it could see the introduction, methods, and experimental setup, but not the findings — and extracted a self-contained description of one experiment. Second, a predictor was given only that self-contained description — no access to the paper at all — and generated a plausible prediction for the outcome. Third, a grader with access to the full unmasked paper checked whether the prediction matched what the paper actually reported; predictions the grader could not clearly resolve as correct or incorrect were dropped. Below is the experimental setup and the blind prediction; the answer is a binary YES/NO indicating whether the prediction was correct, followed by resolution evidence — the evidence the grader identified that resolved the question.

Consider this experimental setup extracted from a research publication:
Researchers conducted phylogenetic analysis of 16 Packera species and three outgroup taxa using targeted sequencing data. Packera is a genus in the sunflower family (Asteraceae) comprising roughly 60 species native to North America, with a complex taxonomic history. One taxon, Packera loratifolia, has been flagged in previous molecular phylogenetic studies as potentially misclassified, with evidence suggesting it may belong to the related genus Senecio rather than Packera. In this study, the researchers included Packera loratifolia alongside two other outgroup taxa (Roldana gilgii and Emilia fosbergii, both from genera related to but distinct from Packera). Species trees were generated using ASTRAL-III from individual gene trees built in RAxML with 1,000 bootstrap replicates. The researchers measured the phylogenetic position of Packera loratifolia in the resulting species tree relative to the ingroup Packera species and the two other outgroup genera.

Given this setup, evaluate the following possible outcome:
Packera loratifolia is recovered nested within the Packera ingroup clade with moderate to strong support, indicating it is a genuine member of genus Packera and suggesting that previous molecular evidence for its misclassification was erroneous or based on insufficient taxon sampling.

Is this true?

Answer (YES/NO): NO